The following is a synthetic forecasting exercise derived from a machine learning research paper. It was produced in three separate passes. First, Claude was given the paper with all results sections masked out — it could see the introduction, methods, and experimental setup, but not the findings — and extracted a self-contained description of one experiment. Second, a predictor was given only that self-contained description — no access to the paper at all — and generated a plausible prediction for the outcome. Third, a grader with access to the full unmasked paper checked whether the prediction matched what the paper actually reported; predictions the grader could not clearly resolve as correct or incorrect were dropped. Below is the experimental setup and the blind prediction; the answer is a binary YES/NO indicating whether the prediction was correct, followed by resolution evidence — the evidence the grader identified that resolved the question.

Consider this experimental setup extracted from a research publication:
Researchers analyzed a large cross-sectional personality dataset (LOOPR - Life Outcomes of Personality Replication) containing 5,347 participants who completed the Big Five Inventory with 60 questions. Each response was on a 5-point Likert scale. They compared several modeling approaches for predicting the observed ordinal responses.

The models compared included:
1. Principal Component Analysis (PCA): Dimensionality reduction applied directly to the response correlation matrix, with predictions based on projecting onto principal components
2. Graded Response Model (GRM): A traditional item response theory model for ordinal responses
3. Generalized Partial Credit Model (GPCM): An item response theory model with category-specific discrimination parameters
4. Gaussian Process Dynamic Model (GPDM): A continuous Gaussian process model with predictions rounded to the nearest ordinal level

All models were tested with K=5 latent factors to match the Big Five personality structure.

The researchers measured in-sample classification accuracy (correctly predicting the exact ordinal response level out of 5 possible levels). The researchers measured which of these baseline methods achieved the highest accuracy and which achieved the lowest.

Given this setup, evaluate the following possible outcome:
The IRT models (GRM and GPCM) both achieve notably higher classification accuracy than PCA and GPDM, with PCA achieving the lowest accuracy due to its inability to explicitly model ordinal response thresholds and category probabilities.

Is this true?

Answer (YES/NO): NO